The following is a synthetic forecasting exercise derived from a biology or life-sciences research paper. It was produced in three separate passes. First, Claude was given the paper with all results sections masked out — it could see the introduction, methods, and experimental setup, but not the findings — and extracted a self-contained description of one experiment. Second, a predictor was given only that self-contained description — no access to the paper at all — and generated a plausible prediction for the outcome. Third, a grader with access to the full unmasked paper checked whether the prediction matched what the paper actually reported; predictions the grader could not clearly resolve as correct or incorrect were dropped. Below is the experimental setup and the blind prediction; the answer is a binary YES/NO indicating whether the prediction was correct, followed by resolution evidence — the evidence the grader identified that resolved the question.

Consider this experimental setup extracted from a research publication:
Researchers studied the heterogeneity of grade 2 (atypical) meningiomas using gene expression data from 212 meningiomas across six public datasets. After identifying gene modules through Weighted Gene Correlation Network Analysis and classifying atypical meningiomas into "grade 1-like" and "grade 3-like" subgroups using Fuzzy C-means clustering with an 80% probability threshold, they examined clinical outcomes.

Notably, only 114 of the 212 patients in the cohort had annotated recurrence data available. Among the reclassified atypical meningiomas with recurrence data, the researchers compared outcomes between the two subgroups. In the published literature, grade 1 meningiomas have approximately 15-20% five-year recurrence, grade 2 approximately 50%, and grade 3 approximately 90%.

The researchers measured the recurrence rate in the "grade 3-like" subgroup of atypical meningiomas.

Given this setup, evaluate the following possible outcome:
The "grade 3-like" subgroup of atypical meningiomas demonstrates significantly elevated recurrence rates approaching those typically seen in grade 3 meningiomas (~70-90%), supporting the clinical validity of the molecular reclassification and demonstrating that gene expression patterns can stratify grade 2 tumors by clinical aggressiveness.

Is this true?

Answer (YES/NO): YES